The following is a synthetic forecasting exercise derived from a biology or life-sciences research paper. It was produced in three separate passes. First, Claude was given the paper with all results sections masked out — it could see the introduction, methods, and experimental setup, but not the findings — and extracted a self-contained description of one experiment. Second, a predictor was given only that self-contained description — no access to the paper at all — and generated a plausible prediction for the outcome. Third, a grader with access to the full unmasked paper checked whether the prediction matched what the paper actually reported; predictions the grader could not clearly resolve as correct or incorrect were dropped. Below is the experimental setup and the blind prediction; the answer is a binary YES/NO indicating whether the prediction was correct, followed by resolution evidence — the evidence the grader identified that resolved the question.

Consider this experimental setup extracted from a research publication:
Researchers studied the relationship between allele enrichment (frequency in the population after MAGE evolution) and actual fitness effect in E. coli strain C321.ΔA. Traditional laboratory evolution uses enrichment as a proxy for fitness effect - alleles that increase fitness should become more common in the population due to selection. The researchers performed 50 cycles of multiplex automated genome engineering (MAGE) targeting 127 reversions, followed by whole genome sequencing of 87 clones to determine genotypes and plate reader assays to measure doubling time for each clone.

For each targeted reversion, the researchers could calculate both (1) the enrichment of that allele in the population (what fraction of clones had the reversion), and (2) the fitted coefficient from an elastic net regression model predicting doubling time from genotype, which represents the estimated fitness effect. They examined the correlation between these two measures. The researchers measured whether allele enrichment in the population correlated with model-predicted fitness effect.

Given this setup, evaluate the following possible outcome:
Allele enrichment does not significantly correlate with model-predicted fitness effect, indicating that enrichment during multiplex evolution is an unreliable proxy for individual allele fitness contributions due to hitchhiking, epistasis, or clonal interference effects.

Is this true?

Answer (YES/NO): YES